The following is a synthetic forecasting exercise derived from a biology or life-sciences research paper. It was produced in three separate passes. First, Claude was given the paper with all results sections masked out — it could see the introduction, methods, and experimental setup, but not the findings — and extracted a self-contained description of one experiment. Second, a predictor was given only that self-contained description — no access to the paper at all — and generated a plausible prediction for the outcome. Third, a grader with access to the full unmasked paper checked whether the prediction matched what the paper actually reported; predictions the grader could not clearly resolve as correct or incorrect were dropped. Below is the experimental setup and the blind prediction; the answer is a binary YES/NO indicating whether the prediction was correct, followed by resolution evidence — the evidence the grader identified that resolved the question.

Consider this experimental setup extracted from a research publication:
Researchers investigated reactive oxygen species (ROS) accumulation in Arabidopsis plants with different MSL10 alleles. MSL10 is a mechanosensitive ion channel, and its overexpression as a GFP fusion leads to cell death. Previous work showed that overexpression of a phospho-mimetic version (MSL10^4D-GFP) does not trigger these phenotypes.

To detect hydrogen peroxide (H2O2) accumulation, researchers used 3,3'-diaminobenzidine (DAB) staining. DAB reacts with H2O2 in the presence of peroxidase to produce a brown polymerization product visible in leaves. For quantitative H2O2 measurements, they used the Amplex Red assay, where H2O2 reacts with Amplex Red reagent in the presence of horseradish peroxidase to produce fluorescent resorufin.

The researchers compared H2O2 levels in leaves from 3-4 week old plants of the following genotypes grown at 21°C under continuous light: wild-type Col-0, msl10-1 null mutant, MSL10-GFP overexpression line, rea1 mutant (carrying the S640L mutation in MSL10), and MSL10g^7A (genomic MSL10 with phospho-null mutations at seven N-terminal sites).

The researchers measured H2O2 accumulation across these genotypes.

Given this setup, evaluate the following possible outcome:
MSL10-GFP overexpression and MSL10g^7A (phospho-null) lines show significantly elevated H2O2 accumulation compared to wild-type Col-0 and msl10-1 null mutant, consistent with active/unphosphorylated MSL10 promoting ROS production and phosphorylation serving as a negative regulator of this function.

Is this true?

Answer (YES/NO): YES